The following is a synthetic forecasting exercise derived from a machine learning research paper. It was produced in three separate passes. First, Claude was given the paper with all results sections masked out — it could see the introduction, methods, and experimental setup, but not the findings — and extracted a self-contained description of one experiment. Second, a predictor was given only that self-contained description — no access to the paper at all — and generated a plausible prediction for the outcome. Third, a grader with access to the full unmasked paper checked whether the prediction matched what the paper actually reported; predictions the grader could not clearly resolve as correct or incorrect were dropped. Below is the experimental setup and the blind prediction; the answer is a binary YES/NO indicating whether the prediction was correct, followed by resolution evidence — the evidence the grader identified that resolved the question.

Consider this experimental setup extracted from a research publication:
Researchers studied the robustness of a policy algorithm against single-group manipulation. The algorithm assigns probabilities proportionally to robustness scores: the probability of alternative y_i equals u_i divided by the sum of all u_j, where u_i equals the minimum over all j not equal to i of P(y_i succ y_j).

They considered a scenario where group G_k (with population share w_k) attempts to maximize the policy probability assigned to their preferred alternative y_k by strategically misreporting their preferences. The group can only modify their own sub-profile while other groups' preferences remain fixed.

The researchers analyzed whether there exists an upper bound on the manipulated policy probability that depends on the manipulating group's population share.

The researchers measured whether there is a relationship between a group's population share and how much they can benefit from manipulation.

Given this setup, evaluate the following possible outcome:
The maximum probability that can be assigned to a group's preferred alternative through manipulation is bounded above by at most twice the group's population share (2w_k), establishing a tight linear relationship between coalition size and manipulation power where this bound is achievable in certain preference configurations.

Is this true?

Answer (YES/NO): NO